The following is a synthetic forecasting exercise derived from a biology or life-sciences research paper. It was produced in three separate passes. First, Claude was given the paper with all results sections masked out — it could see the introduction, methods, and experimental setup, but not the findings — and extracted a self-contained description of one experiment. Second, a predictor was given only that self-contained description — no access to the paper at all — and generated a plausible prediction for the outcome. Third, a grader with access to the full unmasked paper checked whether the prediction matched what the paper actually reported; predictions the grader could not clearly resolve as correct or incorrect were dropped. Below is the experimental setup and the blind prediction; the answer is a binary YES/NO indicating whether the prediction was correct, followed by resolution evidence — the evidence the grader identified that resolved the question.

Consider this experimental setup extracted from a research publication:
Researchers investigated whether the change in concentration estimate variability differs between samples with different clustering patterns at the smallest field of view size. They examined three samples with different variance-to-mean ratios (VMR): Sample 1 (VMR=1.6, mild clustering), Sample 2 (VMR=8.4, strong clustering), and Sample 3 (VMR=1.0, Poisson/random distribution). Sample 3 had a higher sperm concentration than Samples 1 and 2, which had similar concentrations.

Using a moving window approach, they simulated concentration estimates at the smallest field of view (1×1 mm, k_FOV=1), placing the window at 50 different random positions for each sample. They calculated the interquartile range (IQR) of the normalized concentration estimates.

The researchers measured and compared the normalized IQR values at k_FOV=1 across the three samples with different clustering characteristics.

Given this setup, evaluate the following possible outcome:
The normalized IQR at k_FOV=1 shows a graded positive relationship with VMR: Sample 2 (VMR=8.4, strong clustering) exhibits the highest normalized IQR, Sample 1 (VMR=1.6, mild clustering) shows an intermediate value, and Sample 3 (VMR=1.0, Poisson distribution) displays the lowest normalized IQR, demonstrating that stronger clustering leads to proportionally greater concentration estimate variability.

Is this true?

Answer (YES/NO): YES